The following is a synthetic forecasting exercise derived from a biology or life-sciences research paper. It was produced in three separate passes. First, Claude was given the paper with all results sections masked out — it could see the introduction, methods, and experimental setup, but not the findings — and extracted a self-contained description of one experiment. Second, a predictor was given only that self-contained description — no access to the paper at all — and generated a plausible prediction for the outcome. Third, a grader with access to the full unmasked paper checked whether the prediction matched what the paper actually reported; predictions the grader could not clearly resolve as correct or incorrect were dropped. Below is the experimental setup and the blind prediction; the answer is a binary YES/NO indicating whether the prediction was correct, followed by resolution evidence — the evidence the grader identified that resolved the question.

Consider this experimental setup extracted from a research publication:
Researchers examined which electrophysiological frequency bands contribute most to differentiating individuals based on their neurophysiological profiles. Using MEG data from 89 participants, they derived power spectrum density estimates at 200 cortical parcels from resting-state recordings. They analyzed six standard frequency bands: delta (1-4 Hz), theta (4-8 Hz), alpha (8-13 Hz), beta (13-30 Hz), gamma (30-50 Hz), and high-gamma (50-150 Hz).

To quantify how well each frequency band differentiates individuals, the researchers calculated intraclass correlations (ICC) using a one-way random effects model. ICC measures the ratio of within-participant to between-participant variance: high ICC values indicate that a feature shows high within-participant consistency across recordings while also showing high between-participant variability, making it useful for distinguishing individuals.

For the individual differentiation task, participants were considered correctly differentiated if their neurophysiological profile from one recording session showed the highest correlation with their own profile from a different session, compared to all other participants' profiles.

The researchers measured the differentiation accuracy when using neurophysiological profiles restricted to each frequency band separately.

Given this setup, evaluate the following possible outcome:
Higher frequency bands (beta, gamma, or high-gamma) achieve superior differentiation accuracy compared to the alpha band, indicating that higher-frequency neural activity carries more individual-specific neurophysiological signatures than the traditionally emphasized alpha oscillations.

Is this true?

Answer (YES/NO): YES